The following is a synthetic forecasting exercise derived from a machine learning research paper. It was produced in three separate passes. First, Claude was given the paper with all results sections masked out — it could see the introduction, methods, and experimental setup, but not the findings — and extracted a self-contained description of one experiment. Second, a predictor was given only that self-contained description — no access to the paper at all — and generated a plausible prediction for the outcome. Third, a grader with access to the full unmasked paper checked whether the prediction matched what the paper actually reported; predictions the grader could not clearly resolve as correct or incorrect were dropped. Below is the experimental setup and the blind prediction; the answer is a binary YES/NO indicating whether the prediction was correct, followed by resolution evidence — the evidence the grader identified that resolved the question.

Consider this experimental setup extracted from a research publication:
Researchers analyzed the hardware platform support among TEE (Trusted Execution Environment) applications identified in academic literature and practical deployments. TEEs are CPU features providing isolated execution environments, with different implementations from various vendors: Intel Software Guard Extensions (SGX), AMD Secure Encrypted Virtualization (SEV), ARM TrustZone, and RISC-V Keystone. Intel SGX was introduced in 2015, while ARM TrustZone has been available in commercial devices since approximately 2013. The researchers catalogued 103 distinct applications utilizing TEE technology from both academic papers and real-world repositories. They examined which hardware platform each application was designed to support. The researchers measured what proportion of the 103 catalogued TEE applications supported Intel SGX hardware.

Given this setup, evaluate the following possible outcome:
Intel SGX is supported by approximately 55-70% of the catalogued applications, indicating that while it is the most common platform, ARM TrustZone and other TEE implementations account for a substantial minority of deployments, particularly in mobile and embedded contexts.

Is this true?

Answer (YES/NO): YES